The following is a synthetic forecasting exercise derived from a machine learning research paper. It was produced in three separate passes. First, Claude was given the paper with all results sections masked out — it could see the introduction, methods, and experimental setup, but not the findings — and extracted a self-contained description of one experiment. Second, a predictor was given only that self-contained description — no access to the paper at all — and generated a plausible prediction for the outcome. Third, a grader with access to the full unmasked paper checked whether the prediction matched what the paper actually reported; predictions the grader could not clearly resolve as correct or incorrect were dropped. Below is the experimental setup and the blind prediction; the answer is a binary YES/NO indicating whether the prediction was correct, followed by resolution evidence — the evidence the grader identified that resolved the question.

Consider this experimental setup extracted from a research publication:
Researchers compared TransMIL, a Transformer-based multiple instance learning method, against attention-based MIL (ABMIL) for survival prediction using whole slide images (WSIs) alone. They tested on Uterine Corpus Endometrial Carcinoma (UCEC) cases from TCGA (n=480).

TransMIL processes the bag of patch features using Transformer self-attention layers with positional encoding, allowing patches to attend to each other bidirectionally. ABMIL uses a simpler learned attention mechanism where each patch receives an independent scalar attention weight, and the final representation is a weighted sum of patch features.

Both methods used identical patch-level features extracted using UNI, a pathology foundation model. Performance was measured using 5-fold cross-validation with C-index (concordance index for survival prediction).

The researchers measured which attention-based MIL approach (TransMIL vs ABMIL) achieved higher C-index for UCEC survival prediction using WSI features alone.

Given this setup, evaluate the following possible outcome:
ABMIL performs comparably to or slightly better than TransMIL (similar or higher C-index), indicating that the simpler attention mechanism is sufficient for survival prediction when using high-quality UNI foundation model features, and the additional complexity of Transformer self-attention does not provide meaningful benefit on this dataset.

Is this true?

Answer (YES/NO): NO